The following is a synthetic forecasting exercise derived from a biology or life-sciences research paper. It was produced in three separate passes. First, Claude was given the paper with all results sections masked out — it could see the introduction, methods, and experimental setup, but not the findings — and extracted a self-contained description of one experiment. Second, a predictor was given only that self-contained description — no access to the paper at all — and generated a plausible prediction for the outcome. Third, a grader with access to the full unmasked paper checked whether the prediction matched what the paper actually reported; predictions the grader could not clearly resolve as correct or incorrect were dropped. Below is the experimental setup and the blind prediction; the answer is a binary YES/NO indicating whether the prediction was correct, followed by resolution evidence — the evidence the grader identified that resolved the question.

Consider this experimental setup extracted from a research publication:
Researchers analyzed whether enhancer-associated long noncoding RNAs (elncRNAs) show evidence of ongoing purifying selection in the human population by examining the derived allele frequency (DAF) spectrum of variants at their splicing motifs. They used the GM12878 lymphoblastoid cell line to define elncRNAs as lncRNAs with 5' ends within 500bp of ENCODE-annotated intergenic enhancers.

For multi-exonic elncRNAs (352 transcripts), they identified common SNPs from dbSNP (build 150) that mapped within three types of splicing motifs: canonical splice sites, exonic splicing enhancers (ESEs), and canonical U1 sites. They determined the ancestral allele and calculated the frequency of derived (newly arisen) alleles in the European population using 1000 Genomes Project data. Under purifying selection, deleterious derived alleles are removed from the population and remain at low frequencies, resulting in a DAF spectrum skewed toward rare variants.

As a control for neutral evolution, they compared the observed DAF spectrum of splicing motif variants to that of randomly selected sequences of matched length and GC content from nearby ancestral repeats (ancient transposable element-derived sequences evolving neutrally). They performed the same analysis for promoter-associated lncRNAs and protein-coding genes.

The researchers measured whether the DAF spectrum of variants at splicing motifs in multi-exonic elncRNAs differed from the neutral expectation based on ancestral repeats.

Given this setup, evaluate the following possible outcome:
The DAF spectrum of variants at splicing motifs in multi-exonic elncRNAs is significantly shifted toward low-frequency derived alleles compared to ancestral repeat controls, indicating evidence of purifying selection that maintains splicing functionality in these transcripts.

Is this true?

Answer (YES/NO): YES